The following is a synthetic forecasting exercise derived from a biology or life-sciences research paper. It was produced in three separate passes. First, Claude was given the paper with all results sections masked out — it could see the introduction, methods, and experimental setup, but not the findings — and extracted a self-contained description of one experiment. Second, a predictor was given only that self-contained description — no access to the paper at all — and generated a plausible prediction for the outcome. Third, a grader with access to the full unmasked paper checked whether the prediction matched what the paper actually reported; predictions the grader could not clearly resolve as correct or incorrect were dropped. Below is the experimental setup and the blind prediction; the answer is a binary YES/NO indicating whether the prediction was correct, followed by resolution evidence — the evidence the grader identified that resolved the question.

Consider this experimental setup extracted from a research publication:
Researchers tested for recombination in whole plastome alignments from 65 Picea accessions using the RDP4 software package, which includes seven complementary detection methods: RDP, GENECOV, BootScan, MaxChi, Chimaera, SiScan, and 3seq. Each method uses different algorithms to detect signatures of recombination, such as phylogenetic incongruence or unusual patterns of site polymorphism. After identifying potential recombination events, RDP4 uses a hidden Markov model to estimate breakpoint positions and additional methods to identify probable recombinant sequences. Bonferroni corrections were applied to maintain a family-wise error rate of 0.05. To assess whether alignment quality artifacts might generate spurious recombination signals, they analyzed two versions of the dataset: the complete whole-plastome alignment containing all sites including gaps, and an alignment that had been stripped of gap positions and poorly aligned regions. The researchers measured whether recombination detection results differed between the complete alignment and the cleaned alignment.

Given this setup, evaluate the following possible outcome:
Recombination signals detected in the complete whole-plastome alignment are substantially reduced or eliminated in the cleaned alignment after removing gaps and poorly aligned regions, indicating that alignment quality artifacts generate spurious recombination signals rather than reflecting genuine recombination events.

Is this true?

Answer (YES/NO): NO